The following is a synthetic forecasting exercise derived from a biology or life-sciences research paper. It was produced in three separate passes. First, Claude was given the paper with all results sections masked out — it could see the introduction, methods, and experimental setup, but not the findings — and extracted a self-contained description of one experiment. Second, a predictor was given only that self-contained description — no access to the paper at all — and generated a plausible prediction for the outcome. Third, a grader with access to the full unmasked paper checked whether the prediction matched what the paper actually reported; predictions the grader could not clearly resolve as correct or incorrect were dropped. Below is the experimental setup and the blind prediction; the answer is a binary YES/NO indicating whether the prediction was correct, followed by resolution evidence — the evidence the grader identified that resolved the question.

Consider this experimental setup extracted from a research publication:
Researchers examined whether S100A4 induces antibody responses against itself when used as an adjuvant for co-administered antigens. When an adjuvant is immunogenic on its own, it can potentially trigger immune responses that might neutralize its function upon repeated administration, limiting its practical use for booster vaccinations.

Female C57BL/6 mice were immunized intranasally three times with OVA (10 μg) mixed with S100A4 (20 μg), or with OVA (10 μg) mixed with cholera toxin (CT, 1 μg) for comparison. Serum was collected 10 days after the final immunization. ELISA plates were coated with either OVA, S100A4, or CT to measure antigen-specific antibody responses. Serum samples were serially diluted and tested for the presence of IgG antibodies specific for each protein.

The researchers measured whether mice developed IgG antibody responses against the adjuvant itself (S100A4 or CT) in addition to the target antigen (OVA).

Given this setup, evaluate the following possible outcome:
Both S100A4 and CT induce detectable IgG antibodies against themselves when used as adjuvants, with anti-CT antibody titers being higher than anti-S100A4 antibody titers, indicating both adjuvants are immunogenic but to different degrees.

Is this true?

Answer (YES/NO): NO